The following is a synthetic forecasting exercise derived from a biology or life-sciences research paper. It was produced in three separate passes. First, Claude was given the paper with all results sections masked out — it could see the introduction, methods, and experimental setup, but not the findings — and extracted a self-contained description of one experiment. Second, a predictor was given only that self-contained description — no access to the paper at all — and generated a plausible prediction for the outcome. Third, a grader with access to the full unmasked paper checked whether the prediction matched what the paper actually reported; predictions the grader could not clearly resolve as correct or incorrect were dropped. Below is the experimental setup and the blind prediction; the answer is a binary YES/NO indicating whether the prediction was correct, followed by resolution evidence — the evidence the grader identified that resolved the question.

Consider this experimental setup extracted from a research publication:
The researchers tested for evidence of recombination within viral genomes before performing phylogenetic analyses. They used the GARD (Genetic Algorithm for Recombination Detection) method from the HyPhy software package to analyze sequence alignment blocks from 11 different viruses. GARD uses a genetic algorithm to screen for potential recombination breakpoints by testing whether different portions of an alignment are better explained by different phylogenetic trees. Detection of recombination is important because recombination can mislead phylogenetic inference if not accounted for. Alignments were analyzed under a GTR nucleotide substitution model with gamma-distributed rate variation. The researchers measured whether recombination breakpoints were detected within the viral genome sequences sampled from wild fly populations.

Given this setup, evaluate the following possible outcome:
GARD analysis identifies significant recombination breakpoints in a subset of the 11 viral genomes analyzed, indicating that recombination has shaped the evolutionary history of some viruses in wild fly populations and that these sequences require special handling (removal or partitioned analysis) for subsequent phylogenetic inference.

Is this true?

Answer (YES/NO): YES